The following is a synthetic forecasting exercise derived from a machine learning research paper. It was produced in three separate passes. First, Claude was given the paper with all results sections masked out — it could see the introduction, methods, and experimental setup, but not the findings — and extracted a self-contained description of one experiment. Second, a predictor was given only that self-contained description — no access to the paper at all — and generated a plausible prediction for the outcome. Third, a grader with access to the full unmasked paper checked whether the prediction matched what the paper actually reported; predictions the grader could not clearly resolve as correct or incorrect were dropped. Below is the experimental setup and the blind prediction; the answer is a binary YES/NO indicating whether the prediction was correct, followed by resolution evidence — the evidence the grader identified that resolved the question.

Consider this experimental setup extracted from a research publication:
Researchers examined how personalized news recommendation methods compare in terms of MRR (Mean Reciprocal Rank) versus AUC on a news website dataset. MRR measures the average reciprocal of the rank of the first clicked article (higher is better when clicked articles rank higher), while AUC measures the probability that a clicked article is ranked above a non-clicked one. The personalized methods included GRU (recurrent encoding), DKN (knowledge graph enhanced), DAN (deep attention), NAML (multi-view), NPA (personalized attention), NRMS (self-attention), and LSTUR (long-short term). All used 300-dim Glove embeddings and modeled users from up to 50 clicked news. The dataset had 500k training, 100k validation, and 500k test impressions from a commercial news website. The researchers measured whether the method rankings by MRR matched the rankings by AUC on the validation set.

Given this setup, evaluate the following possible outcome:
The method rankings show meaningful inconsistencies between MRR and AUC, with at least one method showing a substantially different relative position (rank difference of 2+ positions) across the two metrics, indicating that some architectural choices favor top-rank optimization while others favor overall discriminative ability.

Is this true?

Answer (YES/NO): NO